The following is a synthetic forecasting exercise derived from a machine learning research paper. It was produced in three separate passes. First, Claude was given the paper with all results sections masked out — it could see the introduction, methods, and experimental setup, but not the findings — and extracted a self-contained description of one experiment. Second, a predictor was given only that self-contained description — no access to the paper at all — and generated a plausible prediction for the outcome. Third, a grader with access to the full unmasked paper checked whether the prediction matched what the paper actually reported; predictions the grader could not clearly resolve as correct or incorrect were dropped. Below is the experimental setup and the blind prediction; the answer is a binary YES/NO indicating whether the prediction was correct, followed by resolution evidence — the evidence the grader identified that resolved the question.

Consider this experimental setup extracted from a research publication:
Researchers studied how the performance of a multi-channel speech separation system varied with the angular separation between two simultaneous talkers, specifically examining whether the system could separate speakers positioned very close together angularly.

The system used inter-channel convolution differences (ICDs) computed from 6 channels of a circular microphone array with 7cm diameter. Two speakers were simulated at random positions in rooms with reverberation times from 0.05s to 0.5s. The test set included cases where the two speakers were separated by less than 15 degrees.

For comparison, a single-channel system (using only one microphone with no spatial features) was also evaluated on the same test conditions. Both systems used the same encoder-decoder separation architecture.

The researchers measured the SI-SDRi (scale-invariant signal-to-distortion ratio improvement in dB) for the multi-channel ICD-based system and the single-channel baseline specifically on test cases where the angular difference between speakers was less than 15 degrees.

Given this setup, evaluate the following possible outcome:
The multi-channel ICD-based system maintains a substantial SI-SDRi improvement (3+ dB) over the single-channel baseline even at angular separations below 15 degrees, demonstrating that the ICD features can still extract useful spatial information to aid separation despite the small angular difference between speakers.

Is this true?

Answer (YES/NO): NO